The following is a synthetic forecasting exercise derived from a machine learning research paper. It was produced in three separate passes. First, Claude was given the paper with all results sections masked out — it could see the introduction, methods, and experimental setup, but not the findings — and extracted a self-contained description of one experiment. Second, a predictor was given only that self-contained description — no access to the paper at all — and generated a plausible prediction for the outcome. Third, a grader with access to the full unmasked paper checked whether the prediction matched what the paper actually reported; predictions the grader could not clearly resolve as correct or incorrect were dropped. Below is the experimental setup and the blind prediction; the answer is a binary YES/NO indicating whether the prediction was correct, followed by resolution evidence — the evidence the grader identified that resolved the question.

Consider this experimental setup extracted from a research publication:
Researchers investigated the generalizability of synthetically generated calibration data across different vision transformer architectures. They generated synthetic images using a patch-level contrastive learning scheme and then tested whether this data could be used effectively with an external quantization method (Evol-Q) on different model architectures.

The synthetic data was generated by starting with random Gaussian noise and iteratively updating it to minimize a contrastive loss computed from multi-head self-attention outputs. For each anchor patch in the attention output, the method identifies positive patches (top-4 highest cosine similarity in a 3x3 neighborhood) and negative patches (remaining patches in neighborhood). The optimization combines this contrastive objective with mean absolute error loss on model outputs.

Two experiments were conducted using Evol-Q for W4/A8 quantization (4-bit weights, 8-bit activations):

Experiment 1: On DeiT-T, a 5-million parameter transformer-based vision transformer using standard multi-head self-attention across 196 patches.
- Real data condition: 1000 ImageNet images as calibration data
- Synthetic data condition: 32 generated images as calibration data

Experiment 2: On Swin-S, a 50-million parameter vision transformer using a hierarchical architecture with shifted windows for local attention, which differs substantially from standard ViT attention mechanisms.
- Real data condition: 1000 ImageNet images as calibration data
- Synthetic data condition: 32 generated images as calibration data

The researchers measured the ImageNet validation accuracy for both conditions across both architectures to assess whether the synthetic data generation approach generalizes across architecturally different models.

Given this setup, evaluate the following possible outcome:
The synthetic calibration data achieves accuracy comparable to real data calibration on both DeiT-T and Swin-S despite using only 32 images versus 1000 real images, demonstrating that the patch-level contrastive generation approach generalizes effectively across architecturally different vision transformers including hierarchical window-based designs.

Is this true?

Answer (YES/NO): YES